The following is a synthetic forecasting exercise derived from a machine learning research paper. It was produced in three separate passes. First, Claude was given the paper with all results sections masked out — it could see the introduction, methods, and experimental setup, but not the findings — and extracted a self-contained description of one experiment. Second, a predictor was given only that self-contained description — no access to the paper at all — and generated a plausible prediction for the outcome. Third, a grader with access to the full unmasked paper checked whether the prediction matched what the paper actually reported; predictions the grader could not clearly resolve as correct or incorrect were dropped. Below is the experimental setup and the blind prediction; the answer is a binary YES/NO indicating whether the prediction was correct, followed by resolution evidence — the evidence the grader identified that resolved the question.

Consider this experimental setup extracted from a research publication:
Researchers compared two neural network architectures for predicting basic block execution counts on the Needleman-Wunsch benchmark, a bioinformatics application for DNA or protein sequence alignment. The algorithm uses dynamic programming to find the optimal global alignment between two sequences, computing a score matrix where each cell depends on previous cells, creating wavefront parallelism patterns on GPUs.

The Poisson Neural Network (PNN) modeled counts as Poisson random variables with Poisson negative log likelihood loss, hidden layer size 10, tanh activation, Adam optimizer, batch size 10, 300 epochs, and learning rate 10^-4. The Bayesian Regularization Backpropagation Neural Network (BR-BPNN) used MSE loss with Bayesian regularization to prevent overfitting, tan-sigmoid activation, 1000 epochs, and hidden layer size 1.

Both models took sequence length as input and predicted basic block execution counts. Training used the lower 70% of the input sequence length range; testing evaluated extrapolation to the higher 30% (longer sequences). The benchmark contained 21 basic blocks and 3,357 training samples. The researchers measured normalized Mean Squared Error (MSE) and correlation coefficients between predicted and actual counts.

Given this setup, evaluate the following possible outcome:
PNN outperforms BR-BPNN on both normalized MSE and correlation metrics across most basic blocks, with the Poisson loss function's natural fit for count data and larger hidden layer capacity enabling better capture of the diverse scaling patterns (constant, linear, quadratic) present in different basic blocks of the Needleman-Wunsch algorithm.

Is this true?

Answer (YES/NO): NO